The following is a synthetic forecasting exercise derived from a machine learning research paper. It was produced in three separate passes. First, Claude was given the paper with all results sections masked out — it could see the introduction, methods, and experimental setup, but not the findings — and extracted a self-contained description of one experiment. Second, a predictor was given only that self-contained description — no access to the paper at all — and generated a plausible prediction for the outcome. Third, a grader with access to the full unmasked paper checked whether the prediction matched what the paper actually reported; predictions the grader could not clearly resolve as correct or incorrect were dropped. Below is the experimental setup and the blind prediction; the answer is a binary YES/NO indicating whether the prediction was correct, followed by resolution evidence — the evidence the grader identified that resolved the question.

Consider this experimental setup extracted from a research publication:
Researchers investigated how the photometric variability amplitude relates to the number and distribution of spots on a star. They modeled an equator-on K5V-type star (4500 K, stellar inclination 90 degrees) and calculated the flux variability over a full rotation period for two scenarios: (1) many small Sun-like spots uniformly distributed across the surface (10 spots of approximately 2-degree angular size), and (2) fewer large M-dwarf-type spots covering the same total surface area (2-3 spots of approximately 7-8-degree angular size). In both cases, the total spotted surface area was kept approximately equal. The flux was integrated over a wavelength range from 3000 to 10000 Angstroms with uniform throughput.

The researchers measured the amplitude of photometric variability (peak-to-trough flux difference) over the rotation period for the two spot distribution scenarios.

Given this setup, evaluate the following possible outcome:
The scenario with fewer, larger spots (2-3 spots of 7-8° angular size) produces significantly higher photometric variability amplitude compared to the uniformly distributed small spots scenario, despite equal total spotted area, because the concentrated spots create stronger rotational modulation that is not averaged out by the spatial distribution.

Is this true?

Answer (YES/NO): YES